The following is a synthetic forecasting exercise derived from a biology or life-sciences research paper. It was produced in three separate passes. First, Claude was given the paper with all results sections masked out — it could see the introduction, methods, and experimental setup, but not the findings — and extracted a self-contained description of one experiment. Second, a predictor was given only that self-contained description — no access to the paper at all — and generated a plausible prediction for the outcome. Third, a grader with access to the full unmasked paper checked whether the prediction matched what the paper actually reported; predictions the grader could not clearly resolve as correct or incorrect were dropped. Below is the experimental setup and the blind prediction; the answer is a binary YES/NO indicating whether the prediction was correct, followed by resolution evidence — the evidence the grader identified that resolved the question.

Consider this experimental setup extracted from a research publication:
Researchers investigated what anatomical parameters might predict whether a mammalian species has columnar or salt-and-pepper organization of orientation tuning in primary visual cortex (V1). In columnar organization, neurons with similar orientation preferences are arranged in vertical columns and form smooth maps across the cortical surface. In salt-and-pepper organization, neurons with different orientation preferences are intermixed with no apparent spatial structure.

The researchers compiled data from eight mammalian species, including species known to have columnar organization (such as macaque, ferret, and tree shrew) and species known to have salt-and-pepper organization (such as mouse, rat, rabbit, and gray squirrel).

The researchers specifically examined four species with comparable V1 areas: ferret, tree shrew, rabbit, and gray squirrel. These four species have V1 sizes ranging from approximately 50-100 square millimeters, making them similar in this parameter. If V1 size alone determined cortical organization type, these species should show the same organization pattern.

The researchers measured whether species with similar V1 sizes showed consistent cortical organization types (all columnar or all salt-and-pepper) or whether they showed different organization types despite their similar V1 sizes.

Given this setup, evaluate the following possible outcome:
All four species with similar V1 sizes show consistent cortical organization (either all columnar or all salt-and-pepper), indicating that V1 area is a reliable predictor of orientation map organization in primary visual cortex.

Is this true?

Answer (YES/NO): NO